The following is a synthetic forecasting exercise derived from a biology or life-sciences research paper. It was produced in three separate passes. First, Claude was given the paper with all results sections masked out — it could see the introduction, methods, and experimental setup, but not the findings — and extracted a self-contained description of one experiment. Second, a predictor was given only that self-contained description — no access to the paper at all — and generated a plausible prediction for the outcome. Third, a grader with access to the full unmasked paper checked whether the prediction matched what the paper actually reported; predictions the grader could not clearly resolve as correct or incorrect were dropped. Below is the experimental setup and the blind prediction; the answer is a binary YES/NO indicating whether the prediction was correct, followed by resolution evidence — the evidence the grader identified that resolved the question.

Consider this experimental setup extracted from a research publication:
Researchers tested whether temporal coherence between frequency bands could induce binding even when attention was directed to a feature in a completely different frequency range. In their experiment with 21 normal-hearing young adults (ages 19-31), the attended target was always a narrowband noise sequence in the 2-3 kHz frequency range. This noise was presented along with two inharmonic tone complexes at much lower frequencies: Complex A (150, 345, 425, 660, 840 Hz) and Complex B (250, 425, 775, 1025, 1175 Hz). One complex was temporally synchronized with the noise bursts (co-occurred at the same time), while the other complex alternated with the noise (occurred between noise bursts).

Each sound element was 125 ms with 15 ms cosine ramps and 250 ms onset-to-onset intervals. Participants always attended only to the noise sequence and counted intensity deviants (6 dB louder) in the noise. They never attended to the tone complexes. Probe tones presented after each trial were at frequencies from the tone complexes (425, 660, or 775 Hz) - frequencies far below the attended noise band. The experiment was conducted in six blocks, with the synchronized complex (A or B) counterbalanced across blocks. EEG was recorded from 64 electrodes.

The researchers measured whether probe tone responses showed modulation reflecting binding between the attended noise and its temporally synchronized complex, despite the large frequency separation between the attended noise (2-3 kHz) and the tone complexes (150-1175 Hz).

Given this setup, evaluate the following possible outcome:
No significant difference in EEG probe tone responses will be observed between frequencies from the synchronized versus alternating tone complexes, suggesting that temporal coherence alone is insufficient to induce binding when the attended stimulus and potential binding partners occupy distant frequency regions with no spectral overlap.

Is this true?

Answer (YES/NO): NO